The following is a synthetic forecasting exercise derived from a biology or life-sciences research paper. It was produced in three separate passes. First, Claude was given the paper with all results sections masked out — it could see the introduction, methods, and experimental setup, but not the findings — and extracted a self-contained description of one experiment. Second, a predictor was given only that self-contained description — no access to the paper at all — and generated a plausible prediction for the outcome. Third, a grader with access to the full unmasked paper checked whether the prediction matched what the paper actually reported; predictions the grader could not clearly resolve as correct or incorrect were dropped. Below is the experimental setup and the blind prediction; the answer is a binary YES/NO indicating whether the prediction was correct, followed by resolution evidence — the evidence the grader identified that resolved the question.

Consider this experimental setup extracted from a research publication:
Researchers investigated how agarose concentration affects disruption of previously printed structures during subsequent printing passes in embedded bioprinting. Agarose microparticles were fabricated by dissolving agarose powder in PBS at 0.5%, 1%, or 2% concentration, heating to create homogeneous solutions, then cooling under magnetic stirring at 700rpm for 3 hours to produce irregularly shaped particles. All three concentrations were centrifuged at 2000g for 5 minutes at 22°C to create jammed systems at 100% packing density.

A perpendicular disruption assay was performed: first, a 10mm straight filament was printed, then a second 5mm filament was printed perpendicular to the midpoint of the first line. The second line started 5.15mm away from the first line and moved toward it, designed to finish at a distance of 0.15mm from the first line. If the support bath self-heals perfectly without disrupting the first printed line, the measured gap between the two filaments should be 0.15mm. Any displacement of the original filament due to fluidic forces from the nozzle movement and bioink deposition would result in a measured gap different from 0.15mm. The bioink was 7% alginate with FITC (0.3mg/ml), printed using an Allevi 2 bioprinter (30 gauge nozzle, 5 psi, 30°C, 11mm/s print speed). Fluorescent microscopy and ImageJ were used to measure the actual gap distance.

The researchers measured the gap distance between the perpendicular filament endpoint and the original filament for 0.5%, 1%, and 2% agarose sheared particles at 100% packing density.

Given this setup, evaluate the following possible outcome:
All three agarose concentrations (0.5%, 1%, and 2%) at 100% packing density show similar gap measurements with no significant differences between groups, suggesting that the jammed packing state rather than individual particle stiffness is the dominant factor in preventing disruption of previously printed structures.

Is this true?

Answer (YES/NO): NO